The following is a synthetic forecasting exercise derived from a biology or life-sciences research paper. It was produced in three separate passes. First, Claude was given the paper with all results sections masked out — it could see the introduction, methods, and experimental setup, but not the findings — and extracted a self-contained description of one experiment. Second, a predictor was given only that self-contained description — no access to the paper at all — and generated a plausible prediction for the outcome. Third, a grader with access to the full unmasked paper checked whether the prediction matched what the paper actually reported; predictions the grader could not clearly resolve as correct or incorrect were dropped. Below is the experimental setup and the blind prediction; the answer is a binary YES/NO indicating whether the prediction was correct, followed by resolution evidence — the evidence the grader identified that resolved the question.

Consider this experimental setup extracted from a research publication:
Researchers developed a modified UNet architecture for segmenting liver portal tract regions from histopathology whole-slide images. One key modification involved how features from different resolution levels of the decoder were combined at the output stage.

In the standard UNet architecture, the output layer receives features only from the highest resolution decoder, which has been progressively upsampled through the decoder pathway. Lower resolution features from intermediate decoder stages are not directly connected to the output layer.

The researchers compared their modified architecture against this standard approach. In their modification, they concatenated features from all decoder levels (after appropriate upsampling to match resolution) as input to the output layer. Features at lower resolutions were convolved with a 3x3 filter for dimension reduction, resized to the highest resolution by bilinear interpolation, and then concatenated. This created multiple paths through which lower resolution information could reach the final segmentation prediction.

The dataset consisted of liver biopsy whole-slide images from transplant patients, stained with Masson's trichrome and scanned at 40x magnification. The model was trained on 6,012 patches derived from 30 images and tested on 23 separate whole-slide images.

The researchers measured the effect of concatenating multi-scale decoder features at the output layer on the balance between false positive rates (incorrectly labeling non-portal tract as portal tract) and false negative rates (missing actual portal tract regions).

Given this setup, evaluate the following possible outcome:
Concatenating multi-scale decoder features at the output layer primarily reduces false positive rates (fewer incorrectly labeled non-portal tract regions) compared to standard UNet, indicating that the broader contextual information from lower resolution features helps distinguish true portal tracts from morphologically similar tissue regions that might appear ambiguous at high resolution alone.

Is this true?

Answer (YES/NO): NO